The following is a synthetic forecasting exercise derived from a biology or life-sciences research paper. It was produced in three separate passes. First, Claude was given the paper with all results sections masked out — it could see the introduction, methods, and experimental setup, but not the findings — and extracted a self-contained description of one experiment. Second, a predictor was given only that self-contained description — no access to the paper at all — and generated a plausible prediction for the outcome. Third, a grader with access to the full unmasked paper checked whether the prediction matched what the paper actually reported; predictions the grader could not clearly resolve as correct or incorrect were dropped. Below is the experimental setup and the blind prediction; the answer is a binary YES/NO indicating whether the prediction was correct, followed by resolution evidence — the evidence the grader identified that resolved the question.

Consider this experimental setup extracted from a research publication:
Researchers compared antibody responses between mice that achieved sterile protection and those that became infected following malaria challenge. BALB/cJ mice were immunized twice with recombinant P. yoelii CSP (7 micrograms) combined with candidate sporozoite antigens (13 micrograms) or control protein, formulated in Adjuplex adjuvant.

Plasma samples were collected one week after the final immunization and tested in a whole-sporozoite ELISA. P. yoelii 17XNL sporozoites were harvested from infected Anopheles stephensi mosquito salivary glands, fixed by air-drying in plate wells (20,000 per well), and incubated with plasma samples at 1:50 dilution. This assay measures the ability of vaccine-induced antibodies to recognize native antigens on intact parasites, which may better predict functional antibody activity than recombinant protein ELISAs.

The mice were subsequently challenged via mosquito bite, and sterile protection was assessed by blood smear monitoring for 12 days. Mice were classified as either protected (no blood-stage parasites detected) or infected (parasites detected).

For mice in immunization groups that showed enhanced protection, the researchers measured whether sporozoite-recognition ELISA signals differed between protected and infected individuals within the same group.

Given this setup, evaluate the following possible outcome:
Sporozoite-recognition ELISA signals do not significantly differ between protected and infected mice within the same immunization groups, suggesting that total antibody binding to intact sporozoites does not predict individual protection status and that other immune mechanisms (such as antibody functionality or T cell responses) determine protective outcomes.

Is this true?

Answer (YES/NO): YES